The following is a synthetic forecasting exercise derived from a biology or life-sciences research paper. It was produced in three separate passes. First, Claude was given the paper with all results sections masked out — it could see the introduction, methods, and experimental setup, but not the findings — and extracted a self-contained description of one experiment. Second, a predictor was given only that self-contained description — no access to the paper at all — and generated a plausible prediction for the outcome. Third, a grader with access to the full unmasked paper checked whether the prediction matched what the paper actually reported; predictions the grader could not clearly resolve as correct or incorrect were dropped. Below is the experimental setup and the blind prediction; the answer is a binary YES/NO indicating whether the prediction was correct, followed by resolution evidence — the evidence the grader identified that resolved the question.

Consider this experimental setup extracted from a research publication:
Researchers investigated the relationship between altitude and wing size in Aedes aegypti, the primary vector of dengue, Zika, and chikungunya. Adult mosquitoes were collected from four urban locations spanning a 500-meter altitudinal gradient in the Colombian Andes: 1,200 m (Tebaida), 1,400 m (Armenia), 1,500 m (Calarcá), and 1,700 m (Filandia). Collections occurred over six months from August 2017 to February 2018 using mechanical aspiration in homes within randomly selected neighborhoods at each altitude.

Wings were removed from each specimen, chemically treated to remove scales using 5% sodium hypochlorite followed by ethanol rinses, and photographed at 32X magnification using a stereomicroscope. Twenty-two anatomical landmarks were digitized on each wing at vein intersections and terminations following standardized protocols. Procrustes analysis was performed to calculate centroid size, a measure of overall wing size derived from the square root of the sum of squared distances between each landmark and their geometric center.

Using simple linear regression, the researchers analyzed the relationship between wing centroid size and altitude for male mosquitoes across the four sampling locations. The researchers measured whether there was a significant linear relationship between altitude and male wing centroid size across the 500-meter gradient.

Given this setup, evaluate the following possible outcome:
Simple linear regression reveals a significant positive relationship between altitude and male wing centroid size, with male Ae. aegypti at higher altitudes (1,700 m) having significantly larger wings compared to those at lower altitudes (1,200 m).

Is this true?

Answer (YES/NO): YES